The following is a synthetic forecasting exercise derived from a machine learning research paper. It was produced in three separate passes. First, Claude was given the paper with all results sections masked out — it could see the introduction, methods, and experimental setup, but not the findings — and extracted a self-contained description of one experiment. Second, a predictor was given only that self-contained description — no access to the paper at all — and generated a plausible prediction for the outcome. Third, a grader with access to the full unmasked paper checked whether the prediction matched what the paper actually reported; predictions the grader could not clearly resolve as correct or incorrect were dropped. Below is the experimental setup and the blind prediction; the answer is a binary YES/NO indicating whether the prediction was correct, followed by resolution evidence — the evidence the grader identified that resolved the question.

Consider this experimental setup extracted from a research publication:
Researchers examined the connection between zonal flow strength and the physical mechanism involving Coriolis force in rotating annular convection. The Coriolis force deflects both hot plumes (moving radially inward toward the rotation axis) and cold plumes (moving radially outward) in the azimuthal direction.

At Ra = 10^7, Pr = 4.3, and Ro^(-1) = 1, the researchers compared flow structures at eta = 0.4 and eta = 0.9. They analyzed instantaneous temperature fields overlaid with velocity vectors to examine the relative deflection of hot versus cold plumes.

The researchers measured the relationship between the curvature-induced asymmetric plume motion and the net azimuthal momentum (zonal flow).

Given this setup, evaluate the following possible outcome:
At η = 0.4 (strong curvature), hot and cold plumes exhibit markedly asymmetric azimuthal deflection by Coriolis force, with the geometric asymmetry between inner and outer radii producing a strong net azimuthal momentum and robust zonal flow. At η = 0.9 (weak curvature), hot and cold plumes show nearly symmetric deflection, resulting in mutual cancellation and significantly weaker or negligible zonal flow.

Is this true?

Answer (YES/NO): YES